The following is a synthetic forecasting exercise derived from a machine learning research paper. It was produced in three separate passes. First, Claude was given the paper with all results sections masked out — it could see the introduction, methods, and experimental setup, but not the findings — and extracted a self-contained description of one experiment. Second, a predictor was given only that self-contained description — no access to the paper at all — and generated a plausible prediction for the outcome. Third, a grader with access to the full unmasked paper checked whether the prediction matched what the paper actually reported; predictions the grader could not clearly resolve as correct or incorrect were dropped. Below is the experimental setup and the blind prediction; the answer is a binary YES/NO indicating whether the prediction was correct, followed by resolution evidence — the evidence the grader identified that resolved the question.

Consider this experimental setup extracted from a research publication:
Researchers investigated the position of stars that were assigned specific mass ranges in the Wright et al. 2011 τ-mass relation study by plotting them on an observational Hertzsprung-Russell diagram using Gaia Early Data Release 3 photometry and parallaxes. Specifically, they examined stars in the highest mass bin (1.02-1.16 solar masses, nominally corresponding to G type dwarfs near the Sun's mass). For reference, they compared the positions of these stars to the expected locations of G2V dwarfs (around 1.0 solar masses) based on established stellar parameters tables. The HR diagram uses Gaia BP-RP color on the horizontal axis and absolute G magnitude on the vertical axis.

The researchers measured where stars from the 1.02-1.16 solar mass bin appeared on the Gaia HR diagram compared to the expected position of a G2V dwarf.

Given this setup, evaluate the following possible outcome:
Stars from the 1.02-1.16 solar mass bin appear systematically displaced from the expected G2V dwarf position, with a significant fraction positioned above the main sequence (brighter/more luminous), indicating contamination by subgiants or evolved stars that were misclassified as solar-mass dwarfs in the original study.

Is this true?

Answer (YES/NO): NO